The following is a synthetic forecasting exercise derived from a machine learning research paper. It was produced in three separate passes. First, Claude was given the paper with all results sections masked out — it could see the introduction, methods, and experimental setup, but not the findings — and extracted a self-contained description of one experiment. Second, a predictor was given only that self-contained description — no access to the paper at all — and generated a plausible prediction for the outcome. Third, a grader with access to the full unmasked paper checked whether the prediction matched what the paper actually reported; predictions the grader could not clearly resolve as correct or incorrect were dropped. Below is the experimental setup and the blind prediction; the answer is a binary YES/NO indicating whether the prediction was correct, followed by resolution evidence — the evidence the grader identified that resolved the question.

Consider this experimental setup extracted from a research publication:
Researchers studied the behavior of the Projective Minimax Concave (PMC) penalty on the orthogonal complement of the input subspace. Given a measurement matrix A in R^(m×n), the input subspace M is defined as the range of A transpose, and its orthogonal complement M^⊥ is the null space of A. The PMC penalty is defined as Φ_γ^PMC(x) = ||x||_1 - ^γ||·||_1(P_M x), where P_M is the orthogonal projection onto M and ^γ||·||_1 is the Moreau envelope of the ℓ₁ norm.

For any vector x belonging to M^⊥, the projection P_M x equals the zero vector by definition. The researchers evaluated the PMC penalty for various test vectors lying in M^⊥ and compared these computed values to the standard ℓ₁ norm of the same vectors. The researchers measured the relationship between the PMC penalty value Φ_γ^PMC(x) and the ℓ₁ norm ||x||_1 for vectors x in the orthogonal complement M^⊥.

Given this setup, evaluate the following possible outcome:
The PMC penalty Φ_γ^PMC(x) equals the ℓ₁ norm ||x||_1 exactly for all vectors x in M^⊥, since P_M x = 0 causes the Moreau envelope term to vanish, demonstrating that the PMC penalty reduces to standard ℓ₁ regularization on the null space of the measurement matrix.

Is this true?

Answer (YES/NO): YES